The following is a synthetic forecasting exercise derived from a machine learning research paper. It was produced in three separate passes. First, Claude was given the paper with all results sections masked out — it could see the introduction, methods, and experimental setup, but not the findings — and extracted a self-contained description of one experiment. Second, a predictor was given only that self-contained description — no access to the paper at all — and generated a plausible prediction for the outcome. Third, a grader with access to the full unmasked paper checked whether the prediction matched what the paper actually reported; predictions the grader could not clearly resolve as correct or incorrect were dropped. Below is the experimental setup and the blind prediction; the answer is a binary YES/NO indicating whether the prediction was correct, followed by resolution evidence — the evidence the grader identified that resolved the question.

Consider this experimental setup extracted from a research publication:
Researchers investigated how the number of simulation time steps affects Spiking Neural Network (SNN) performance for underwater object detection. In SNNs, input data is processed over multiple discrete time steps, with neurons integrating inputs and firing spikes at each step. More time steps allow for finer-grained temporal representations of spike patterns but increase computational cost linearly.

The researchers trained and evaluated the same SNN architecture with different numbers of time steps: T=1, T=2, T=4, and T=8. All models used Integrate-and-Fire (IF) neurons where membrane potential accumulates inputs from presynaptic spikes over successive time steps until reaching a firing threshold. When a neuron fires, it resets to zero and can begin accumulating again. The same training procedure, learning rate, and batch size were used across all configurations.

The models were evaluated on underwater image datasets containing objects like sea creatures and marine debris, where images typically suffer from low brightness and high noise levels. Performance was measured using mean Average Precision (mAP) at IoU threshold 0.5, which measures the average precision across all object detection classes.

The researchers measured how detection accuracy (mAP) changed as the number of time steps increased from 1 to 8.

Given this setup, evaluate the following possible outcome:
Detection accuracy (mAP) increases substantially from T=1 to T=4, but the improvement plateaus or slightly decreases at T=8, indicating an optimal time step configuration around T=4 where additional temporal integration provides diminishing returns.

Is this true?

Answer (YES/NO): YES